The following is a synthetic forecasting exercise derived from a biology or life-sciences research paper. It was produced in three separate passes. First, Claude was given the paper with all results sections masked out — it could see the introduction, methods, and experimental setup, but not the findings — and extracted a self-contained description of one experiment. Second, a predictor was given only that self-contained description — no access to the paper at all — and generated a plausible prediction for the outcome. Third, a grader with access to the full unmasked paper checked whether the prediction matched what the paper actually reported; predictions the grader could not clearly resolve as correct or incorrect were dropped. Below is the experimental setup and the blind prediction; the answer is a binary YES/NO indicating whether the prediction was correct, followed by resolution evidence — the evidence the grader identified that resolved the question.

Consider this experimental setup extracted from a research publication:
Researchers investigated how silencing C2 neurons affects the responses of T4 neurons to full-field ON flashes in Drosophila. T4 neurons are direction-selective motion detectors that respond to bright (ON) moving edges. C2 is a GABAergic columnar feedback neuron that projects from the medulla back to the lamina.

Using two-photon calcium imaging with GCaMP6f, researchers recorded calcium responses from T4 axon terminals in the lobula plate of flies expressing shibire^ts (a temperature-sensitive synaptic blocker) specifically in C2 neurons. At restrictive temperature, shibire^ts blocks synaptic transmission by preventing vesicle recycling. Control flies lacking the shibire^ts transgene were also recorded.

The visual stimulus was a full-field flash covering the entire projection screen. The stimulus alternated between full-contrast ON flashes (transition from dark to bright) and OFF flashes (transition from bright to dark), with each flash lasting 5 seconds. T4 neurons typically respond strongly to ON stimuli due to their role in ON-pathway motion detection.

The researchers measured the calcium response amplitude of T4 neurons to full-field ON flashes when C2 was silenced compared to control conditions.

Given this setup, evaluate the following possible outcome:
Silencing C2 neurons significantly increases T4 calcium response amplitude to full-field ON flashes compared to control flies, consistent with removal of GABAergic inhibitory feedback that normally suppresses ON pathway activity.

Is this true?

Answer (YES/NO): YES